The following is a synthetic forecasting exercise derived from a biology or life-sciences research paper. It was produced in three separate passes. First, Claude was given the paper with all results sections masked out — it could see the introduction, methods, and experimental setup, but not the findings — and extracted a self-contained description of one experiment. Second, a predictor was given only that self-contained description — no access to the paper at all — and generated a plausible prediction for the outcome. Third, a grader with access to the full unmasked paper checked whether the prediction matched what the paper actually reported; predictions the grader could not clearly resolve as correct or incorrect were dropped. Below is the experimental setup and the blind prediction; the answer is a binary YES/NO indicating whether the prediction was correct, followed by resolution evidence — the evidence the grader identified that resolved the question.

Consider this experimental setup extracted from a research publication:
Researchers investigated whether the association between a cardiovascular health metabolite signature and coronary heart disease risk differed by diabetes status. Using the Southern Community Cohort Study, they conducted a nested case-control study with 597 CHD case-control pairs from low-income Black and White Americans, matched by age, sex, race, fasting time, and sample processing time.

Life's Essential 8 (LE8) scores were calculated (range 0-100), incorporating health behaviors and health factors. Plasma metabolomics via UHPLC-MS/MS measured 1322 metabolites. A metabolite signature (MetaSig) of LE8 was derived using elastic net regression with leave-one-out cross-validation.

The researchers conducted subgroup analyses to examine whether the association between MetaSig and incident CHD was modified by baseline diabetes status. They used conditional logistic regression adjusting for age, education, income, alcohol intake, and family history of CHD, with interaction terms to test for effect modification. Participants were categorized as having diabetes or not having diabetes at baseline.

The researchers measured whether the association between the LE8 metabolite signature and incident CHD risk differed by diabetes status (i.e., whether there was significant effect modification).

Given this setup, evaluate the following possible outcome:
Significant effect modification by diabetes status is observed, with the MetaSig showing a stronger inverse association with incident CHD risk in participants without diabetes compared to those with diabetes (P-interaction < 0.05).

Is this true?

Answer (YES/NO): NO